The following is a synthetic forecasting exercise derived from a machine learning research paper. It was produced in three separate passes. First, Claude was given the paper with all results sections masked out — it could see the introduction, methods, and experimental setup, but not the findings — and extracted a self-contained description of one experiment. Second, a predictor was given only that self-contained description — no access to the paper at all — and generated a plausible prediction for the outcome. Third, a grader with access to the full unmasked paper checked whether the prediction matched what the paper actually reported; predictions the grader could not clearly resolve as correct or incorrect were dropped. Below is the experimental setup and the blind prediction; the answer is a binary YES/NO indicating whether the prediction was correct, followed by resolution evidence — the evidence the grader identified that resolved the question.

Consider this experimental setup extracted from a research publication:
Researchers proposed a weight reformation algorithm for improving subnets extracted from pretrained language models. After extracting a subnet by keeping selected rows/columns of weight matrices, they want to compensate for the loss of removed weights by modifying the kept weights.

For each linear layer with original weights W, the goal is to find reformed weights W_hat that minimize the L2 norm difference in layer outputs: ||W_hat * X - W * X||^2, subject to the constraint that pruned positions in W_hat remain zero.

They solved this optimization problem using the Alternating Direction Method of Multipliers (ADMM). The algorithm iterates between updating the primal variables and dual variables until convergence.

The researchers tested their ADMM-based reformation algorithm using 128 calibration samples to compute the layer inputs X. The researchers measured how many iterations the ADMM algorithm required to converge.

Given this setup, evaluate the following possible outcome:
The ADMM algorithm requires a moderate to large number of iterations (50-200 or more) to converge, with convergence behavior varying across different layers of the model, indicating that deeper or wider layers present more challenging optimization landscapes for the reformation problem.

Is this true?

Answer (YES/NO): NO